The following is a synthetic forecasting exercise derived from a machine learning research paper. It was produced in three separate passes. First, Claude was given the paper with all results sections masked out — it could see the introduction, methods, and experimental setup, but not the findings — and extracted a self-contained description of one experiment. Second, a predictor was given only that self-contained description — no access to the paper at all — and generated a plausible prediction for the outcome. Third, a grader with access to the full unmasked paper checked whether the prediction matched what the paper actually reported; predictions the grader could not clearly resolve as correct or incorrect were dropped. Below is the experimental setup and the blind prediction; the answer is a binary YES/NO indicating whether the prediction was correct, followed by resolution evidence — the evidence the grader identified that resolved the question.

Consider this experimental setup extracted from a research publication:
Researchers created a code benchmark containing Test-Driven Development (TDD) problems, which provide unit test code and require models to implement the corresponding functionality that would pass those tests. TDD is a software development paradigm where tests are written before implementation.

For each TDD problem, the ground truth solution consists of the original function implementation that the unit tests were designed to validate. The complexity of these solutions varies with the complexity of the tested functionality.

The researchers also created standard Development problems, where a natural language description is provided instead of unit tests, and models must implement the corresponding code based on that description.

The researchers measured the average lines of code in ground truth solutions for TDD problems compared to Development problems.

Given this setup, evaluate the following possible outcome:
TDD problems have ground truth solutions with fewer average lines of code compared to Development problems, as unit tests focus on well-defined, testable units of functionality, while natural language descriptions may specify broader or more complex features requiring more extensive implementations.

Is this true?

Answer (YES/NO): YES